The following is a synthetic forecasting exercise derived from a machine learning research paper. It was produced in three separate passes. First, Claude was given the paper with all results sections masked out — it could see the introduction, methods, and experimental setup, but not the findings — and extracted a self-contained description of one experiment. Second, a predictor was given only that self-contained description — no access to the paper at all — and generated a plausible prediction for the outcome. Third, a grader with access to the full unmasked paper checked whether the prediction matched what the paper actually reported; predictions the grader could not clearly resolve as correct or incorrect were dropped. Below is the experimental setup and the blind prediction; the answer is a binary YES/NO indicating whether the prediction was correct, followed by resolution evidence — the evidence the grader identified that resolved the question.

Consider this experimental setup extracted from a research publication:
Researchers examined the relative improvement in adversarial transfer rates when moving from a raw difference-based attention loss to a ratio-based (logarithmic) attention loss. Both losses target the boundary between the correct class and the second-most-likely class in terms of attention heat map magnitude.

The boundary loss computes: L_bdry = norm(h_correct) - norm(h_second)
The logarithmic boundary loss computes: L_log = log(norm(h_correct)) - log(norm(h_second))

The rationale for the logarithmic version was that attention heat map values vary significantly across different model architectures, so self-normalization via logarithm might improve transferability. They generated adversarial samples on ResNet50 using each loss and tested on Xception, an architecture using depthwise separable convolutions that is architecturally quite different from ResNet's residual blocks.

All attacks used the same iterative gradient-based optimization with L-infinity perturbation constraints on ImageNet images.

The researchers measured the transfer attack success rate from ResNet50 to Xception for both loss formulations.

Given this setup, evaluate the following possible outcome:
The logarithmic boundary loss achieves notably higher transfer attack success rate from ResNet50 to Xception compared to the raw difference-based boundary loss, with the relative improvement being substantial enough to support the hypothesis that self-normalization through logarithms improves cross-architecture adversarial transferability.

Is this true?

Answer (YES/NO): YES